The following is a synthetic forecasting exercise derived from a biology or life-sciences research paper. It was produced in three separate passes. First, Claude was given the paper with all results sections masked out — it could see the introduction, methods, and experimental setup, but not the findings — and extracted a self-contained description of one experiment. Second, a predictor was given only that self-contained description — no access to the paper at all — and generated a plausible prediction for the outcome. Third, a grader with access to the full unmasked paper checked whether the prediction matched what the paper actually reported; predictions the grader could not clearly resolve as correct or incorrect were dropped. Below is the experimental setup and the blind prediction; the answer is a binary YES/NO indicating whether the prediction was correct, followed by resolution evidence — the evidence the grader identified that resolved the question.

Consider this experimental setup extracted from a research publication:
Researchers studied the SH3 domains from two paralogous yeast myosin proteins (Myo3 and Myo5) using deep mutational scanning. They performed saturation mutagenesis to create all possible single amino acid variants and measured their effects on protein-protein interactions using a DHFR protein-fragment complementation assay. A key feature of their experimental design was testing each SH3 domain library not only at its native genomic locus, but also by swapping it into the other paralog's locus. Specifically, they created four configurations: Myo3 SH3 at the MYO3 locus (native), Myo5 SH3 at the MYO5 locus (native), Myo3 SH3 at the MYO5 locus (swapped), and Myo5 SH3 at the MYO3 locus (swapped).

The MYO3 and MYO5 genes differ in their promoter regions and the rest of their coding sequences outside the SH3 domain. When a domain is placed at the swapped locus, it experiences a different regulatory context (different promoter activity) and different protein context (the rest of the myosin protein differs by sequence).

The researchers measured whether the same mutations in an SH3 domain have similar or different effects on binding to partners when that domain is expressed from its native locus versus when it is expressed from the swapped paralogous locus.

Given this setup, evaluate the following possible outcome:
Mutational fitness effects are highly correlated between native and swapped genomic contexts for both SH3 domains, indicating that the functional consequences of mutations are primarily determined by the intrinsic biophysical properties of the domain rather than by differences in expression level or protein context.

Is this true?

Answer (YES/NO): NO